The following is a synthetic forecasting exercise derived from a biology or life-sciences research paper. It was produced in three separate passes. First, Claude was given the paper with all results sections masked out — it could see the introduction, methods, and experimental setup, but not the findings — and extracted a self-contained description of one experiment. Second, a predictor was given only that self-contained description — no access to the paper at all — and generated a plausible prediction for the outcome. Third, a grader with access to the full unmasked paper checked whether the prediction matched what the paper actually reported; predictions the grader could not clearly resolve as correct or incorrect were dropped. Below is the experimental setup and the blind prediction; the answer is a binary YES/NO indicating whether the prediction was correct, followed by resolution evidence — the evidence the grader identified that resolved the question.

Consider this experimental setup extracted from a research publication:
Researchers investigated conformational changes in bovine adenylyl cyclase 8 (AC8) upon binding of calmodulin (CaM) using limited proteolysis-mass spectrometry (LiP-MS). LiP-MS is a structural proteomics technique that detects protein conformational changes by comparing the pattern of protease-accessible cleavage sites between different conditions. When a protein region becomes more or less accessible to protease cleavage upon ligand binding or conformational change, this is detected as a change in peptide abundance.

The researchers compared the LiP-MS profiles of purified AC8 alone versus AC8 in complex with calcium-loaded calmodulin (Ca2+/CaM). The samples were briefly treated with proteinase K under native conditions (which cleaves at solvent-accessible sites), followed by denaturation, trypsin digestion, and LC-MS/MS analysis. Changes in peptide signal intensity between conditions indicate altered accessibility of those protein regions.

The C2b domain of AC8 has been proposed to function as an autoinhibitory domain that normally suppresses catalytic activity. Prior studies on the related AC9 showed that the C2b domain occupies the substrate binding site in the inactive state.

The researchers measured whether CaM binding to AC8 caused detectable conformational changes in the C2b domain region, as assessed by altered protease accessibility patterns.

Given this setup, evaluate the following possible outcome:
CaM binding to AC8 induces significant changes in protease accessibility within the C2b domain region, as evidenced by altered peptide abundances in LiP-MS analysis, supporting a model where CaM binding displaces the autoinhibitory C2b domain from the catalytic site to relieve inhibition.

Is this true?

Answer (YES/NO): NO